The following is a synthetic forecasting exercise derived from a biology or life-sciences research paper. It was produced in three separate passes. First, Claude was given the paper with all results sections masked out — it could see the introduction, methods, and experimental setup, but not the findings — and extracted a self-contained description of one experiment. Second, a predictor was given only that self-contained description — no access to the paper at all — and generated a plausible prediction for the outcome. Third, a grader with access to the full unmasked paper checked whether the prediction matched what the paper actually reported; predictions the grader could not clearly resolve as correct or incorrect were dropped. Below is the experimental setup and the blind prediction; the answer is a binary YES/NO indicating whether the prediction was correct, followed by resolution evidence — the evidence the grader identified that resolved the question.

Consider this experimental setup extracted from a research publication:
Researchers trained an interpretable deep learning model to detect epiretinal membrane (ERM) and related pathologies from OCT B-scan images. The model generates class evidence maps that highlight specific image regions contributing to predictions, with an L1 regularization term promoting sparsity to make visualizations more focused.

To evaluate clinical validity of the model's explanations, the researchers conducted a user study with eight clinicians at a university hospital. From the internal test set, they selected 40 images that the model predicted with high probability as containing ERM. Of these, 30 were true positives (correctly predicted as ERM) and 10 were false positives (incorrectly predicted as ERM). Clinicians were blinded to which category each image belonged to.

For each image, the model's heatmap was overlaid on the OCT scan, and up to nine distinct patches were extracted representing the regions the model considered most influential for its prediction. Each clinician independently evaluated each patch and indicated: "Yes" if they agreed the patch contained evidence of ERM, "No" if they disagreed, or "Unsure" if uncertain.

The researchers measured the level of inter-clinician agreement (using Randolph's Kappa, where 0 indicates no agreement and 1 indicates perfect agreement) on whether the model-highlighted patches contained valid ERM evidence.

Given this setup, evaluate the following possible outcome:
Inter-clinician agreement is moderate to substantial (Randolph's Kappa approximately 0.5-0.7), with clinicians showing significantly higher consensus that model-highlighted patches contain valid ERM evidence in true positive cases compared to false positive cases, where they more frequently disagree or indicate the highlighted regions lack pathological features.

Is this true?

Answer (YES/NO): NO